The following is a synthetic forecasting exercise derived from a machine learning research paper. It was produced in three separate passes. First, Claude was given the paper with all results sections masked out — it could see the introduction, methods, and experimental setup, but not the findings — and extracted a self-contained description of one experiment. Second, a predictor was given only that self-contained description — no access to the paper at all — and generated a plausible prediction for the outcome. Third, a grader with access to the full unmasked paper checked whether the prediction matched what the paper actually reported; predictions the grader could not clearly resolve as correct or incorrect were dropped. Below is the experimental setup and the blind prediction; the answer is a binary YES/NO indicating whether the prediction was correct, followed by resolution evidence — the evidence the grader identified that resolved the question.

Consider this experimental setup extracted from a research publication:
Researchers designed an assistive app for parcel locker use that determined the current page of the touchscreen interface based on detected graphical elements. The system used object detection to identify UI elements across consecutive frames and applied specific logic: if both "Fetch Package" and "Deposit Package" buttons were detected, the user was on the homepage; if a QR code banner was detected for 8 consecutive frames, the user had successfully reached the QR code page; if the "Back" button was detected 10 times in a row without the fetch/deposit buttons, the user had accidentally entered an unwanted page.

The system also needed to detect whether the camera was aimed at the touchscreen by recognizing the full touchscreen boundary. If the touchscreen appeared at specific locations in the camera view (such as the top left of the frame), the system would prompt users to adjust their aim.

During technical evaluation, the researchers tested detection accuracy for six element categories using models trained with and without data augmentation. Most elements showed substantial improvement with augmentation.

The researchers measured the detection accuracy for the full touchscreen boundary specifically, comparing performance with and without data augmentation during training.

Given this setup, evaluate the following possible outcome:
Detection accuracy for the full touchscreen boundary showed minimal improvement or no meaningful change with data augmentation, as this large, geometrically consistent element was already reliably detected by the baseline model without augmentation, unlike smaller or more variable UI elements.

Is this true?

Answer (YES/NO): YES